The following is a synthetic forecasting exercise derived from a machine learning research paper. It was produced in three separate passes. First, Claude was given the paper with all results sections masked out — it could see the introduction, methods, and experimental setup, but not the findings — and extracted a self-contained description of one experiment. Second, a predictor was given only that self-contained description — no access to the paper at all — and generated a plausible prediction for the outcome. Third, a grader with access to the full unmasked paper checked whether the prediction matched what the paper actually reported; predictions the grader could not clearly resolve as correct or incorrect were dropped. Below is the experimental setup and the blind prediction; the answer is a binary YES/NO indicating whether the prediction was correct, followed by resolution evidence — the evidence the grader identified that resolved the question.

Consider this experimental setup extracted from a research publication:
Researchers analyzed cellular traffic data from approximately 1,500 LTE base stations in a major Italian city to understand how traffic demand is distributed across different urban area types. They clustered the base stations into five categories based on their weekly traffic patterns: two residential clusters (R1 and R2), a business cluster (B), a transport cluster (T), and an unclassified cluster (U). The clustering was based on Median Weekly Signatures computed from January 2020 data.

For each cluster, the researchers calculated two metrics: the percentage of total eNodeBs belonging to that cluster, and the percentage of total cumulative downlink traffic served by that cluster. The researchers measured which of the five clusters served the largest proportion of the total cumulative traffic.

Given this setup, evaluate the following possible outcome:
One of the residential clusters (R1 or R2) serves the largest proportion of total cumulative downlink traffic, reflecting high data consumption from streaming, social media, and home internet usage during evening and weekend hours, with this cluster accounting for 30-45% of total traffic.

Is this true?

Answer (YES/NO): NO